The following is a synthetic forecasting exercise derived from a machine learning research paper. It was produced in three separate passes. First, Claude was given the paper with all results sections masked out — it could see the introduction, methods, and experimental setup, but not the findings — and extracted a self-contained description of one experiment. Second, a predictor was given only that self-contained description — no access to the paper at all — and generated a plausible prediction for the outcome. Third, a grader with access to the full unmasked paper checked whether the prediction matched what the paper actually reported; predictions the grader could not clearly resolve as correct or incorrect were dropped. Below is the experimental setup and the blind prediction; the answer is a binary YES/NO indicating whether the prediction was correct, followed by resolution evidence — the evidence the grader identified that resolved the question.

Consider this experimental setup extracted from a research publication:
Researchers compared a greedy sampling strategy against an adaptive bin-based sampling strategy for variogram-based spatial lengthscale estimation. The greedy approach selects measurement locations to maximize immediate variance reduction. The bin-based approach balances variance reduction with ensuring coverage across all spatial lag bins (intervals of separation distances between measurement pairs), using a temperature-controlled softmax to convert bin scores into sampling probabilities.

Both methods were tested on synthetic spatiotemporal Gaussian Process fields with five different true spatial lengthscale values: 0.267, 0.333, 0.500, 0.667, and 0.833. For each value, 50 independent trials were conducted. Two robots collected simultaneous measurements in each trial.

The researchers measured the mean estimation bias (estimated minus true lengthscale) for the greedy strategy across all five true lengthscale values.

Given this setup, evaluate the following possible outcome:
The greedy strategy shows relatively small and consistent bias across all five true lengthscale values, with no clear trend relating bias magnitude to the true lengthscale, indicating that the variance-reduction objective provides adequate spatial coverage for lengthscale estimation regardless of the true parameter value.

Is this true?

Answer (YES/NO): NO